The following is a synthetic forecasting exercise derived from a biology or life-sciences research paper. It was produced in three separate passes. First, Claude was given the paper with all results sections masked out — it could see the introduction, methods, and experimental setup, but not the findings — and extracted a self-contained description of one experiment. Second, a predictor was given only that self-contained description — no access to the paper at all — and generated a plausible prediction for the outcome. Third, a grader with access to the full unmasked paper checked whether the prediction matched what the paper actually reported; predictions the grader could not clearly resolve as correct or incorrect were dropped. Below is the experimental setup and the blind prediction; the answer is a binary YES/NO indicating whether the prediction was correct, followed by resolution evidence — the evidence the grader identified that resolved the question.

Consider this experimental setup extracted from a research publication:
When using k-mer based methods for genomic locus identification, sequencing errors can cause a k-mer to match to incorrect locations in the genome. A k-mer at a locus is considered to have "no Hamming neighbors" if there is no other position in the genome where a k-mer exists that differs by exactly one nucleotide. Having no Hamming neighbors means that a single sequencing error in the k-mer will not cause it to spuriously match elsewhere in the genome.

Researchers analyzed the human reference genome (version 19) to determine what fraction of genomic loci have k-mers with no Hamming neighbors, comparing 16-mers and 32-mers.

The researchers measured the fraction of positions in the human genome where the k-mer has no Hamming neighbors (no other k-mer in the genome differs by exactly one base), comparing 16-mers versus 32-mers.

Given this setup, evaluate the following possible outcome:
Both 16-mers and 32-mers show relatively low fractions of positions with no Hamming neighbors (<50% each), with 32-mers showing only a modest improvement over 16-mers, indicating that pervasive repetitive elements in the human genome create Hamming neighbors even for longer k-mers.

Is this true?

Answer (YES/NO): NO